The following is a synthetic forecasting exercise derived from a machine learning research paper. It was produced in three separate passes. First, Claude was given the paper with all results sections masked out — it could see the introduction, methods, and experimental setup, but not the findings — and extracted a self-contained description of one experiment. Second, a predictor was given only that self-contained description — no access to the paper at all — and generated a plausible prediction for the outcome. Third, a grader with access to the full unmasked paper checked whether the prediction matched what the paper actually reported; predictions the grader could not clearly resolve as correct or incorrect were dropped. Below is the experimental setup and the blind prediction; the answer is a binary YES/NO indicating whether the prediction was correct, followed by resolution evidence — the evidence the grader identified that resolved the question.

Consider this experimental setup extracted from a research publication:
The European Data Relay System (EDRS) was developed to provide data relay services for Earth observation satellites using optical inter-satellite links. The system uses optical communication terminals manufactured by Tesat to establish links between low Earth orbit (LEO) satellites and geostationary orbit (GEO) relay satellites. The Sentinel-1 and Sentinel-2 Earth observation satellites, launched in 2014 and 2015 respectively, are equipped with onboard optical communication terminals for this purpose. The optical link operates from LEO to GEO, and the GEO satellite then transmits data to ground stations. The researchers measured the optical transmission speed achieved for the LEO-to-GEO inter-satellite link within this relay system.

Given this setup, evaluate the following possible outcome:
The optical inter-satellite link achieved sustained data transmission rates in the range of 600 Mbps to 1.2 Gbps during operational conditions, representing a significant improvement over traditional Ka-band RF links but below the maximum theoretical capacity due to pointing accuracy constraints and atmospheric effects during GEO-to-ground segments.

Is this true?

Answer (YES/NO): NO